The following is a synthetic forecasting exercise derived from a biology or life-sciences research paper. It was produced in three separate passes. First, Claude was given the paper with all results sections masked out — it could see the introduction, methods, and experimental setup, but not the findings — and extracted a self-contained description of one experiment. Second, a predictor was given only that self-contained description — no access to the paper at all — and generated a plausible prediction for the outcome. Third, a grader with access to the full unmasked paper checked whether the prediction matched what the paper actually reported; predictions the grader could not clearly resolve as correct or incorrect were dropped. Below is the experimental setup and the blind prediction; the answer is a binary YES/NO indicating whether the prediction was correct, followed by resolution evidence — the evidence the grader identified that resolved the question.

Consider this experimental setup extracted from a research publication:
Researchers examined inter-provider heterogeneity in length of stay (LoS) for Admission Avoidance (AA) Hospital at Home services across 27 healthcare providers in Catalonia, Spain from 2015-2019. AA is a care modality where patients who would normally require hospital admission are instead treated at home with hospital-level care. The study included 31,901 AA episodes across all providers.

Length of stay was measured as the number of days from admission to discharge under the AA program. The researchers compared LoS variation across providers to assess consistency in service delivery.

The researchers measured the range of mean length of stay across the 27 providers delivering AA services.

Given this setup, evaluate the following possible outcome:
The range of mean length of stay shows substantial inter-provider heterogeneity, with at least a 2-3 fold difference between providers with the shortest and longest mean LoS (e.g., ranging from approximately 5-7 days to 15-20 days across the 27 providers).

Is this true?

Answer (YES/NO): YES